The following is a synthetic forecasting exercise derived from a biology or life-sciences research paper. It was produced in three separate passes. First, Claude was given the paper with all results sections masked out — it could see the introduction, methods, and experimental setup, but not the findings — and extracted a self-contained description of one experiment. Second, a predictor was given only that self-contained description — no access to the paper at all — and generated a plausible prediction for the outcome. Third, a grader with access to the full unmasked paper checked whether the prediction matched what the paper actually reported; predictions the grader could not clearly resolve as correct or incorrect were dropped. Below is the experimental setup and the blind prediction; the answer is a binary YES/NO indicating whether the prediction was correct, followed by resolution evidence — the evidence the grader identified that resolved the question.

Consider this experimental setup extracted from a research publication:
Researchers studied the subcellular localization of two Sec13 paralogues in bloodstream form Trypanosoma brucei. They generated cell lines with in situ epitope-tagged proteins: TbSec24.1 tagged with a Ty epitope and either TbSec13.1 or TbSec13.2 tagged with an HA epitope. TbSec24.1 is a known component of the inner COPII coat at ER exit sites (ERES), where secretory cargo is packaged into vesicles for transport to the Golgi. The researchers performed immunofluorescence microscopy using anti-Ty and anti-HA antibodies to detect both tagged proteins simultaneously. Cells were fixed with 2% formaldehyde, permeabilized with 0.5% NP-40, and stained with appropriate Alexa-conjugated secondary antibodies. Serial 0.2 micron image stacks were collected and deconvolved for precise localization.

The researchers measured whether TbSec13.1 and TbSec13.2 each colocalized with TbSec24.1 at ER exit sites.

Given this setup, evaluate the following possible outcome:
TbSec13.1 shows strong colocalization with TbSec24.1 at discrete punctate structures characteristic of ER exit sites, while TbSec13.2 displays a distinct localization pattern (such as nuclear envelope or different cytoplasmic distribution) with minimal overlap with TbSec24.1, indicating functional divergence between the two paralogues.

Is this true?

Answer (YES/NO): NO